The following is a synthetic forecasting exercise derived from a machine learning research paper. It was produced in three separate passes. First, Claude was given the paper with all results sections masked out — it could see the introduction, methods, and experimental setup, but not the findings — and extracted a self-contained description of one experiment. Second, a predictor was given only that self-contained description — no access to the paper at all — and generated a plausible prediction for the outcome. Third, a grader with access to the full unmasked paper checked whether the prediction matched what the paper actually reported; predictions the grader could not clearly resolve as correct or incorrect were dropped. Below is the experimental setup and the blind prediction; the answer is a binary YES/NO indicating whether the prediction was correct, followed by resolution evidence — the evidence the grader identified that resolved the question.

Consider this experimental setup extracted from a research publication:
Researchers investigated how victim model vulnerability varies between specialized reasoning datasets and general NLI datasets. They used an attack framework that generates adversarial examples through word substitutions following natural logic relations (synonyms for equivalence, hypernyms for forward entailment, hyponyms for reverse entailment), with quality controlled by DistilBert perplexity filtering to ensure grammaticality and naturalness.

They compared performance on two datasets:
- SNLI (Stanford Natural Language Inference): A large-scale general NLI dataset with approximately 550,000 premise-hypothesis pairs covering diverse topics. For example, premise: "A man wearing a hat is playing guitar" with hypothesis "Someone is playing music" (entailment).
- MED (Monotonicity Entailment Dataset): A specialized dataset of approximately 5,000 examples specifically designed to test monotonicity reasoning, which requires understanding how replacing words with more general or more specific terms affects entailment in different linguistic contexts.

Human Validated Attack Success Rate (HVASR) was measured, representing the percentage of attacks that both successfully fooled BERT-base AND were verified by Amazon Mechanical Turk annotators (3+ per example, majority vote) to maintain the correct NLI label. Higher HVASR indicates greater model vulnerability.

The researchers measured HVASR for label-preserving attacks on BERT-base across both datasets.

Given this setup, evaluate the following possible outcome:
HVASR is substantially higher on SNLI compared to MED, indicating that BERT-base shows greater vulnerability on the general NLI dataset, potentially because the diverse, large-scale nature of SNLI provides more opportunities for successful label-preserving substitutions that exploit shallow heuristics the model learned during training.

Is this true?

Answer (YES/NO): NO